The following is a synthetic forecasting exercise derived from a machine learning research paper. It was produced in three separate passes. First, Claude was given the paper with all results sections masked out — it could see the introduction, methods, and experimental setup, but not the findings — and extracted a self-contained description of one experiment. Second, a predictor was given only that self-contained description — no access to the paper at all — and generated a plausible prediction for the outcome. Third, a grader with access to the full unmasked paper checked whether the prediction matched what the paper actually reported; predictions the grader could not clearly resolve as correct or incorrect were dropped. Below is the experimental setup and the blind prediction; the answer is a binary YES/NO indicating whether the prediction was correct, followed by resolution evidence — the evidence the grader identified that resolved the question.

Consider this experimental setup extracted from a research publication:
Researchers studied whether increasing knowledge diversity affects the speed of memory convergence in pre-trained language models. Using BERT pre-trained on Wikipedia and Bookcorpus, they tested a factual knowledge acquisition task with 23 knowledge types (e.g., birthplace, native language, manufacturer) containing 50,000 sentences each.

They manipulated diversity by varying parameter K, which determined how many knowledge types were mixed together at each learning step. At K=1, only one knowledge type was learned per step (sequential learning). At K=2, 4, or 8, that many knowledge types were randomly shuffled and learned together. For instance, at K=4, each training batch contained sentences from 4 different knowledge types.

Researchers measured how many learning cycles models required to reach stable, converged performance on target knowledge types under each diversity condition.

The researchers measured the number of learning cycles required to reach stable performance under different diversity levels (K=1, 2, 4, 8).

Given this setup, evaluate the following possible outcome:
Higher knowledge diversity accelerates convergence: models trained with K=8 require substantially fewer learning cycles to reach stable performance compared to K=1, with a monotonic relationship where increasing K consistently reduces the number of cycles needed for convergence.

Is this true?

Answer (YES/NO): YES